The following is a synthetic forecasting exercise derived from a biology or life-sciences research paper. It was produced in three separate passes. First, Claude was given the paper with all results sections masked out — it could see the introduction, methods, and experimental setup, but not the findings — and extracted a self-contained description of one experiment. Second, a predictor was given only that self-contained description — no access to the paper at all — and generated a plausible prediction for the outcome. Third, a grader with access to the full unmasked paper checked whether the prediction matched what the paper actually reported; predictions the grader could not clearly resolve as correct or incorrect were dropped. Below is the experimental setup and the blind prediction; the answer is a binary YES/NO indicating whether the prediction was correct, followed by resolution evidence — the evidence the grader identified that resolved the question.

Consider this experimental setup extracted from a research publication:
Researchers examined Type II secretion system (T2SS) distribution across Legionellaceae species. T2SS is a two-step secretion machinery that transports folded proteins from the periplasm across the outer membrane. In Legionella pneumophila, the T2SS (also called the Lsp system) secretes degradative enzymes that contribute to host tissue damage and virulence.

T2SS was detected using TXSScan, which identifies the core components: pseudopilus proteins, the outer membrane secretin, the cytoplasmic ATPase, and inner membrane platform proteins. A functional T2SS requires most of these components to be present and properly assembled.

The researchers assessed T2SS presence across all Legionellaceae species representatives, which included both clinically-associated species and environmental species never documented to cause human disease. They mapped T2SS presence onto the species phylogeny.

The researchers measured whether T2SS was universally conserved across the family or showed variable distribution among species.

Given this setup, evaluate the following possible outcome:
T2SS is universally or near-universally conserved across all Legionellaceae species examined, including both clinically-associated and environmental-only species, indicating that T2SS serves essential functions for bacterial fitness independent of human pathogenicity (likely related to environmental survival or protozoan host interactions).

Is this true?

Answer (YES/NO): YES